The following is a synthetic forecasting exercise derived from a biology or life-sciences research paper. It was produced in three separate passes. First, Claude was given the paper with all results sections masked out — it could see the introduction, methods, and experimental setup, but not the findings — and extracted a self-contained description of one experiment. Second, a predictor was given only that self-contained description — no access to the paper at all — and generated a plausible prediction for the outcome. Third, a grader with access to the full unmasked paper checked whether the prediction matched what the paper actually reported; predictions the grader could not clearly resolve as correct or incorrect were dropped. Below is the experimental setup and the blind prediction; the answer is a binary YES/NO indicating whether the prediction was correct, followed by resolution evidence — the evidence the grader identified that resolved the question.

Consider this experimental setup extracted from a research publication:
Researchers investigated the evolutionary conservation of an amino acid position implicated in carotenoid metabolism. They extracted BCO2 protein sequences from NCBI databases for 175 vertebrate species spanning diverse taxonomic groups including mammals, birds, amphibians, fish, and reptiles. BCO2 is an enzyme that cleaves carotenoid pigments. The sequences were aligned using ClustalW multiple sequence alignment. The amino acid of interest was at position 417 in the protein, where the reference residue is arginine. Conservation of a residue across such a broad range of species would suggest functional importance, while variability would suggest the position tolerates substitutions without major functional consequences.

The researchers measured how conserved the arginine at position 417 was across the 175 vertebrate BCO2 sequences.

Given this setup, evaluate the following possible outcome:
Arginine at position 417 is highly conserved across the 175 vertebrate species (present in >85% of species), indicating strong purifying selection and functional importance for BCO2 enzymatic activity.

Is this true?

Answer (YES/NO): YES